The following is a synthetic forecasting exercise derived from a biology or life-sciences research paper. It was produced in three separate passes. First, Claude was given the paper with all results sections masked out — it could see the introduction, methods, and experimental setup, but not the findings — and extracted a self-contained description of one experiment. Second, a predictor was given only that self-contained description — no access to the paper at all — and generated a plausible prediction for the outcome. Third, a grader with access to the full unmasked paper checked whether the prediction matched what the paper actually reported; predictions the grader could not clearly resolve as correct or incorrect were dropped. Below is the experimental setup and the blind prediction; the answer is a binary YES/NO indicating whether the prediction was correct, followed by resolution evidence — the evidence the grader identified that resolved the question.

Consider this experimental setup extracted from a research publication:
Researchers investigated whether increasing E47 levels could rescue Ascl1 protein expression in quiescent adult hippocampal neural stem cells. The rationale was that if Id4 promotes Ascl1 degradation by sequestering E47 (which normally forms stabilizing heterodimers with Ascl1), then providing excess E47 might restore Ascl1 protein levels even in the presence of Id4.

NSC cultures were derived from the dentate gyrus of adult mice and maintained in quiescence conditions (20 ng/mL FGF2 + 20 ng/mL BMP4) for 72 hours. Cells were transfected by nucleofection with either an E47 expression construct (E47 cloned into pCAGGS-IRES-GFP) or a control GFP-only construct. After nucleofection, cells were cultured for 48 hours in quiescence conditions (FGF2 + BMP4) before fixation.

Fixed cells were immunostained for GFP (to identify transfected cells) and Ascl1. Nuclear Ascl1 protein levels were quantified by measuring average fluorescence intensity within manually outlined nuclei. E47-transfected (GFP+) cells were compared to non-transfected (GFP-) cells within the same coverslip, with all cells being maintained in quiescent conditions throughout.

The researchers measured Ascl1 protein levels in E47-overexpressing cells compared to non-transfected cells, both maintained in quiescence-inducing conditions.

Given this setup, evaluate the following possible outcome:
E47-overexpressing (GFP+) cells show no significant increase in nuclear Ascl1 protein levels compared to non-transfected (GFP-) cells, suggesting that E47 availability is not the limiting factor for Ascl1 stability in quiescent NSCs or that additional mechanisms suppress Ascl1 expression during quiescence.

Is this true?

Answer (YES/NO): NO